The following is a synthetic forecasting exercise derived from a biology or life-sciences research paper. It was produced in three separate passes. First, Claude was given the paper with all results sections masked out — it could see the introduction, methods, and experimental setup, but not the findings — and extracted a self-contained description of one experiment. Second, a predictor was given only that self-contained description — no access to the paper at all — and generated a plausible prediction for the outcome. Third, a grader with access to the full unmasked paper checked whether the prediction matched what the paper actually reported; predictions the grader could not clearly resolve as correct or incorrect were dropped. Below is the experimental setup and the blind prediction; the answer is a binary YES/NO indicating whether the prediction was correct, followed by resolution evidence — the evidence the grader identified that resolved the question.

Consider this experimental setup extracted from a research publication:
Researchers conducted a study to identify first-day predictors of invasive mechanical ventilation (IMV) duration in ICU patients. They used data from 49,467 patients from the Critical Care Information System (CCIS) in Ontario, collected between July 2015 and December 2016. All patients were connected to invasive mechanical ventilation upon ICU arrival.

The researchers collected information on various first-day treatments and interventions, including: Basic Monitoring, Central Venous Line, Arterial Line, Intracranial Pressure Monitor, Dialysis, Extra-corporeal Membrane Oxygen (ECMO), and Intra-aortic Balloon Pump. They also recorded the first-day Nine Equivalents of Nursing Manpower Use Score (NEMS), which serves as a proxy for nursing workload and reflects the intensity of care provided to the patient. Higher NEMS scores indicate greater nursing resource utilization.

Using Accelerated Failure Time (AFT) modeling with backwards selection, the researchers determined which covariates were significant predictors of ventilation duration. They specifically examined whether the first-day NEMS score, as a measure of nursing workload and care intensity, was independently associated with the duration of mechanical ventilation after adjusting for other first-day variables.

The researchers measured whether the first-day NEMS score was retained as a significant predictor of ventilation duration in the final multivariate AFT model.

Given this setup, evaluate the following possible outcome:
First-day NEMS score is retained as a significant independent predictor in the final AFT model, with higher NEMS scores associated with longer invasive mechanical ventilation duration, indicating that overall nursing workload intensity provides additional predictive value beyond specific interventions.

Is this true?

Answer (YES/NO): NO